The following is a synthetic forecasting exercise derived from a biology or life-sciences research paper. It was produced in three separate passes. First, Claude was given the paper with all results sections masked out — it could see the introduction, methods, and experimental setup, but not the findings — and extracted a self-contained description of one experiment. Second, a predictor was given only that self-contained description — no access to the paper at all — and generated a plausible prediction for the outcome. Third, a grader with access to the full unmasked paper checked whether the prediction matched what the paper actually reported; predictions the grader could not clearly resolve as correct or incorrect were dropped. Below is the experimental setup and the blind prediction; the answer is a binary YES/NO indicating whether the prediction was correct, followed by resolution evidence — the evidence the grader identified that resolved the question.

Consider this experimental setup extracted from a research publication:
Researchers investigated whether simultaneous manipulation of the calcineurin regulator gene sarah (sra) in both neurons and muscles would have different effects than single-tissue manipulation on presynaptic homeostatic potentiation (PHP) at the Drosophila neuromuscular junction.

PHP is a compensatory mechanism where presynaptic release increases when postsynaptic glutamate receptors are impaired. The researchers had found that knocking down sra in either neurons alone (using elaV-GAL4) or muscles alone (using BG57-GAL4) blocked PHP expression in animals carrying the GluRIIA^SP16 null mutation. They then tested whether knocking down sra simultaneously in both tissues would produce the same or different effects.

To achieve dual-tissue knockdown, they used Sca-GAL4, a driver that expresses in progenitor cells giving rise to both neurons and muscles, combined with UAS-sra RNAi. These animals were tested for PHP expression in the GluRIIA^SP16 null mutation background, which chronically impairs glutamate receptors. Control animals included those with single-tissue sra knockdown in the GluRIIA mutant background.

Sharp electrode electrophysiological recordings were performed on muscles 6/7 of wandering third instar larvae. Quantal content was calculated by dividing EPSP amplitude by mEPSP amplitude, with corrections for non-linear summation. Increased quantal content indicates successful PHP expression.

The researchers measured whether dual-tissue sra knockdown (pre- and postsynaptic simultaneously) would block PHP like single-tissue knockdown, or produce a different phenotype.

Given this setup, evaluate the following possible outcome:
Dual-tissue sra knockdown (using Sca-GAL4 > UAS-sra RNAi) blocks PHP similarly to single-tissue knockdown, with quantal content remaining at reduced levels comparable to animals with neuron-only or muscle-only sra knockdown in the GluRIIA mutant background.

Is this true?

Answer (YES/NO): NO